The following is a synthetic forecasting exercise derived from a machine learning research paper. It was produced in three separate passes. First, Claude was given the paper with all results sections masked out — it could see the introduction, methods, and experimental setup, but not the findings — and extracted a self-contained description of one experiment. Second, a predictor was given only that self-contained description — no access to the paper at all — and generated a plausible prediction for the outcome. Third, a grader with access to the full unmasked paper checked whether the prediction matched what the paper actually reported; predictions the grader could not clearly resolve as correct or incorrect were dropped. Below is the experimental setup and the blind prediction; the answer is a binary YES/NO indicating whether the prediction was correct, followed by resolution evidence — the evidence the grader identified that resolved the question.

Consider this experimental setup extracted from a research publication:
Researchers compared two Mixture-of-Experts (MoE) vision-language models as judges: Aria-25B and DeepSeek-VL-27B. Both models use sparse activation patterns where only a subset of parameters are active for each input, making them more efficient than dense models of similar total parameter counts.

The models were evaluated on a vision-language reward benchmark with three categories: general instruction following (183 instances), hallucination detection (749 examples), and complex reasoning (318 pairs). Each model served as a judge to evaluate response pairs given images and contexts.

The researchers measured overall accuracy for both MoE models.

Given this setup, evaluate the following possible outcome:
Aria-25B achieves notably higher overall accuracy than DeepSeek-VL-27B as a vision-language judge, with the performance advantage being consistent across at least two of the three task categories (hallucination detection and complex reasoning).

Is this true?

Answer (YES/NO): YES